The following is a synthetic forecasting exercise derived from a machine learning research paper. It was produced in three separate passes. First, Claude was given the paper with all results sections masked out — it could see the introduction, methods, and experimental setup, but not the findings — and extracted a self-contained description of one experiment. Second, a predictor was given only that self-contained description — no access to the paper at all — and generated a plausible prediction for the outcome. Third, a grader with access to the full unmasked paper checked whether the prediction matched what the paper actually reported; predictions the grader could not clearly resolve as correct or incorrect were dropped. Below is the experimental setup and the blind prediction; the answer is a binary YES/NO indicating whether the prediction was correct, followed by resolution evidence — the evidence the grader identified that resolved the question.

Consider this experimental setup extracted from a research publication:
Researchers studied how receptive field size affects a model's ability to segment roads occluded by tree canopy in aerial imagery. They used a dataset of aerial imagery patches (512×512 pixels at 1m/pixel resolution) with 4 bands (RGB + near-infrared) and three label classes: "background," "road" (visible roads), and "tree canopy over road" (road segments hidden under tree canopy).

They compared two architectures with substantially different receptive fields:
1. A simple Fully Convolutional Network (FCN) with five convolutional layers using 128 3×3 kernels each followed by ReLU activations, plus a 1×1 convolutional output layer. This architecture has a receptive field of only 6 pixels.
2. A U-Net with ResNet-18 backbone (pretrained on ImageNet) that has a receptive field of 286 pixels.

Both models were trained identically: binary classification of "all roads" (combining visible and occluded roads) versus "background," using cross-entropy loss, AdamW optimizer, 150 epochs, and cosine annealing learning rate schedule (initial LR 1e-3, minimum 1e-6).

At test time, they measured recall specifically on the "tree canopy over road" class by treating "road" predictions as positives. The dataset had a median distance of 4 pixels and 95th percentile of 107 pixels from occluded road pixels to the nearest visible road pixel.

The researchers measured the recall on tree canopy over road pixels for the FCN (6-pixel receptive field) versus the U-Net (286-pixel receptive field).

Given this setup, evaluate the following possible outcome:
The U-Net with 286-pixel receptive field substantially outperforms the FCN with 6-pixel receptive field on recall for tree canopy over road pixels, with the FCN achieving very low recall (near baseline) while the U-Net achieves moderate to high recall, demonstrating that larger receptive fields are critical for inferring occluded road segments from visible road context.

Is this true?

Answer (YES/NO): YES